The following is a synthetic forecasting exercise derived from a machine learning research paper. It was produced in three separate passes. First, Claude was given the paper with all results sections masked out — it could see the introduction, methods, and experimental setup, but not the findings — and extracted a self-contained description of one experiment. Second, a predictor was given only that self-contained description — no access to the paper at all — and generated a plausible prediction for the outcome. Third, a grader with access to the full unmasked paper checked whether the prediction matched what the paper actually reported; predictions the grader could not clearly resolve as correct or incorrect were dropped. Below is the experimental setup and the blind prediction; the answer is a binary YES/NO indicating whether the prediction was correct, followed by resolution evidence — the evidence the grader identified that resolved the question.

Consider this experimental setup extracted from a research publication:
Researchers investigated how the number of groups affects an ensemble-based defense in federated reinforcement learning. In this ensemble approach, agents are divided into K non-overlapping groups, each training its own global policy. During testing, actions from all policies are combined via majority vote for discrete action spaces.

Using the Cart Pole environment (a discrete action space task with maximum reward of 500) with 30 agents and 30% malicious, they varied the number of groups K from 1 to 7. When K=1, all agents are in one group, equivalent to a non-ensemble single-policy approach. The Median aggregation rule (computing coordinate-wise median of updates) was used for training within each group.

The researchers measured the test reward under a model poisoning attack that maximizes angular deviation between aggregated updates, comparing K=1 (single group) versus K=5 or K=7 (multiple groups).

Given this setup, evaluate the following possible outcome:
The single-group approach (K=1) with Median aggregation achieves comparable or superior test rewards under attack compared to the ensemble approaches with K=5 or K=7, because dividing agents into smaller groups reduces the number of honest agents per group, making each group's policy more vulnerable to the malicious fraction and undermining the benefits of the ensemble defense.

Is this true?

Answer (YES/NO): NO